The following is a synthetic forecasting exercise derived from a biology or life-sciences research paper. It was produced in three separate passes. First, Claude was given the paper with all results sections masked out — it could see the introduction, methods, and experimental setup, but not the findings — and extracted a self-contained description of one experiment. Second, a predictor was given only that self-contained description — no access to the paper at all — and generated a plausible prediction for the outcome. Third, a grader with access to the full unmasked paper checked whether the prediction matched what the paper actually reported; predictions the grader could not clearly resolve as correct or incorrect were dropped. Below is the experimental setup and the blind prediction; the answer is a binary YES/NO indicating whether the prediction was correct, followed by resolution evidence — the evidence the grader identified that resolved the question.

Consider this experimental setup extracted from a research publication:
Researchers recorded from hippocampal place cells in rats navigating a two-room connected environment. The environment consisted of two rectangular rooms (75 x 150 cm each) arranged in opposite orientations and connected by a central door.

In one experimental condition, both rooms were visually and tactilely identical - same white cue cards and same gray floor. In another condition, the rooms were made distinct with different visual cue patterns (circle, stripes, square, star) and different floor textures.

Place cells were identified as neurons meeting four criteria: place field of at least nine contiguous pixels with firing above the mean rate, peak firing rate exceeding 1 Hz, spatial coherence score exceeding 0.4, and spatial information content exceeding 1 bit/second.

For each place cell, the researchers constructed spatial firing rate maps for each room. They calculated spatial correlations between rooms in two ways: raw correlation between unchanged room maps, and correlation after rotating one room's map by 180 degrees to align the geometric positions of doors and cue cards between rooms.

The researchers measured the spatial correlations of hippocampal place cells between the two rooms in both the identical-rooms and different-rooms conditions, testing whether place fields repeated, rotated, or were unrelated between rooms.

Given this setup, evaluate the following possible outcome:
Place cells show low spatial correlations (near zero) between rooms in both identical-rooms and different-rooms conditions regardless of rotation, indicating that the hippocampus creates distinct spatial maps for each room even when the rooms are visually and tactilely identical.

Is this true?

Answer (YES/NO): YES